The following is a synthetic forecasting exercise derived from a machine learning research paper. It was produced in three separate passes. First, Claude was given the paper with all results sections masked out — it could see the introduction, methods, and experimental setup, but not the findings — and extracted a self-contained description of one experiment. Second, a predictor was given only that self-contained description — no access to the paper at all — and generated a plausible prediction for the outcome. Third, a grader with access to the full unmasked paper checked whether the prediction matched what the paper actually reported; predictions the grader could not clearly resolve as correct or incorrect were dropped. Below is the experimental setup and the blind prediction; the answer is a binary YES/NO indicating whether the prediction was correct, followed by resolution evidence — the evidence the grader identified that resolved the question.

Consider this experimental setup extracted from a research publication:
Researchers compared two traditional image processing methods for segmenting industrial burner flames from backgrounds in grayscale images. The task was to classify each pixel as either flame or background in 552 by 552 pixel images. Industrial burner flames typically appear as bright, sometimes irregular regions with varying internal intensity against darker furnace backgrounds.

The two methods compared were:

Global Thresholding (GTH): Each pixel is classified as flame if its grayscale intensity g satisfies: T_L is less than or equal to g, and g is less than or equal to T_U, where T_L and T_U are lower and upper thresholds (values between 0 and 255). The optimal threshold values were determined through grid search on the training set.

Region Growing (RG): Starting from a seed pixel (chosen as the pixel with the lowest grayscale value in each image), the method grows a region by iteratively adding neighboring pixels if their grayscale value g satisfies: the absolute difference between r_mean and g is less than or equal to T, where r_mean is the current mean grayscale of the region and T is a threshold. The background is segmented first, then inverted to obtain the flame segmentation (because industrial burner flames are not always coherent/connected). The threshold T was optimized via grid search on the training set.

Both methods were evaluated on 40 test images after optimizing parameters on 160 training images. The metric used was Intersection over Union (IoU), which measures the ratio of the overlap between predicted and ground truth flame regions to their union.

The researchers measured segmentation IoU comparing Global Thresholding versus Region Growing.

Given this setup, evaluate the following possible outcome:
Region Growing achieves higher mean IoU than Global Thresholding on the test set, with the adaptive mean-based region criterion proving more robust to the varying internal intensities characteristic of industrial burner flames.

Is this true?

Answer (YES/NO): NO